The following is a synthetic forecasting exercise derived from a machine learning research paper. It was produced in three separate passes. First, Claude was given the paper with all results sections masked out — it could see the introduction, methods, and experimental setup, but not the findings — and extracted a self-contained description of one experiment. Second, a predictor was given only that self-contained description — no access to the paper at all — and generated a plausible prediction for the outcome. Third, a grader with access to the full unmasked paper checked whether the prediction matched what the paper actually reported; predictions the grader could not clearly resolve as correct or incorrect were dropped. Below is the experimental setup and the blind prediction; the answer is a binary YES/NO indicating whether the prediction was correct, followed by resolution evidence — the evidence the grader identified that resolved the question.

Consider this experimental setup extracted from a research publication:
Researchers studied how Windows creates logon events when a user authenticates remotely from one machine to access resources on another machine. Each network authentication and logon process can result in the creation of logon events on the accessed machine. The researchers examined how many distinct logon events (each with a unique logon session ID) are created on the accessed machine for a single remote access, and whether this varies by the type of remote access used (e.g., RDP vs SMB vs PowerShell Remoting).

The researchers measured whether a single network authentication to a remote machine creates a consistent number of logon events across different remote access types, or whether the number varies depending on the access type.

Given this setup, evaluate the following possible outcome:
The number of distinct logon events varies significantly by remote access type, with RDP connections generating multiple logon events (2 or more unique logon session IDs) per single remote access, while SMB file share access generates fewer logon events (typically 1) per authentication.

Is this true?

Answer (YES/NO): NO